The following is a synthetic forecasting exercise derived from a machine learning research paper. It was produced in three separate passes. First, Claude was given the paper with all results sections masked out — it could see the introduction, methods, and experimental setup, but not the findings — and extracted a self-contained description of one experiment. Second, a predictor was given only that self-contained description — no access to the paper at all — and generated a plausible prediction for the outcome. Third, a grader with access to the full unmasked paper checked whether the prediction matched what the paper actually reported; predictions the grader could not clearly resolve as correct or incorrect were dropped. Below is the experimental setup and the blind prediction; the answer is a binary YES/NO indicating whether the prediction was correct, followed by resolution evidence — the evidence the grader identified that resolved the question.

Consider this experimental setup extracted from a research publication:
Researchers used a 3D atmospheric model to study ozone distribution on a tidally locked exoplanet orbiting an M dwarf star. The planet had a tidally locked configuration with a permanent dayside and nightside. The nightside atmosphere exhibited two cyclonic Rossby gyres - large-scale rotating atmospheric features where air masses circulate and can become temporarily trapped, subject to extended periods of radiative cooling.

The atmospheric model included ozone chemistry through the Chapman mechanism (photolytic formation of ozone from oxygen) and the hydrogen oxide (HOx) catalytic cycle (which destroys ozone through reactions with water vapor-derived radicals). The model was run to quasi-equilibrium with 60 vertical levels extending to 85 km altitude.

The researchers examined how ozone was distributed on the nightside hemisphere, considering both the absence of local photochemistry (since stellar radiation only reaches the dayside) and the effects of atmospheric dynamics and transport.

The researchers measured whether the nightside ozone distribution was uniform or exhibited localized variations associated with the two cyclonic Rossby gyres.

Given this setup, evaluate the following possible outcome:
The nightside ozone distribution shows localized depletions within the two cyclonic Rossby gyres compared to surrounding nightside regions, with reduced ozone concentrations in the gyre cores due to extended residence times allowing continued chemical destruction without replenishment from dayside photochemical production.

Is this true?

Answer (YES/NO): NO